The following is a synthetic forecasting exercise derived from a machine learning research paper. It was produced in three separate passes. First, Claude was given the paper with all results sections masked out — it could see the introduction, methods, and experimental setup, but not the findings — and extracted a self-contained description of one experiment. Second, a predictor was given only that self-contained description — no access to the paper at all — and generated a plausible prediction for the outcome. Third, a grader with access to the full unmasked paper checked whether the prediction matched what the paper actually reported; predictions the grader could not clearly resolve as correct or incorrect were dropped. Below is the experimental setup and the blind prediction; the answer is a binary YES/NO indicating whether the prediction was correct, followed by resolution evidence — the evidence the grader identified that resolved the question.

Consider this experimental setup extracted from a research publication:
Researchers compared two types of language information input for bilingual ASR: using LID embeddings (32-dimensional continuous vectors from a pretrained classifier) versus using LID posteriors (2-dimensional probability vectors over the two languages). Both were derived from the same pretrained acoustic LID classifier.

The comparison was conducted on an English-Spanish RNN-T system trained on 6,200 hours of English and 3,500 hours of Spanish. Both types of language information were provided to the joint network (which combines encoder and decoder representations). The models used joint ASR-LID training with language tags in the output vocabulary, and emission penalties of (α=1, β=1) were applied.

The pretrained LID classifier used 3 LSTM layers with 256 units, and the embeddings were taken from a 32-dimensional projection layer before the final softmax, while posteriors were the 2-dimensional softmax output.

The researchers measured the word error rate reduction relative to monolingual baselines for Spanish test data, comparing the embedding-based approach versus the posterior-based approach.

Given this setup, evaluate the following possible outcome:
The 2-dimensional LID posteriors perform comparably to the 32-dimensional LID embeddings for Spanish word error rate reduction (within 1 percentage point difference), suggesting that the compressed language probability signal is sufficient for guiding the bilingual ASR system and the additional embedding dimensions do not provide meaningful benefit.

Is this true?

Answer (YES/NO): NO